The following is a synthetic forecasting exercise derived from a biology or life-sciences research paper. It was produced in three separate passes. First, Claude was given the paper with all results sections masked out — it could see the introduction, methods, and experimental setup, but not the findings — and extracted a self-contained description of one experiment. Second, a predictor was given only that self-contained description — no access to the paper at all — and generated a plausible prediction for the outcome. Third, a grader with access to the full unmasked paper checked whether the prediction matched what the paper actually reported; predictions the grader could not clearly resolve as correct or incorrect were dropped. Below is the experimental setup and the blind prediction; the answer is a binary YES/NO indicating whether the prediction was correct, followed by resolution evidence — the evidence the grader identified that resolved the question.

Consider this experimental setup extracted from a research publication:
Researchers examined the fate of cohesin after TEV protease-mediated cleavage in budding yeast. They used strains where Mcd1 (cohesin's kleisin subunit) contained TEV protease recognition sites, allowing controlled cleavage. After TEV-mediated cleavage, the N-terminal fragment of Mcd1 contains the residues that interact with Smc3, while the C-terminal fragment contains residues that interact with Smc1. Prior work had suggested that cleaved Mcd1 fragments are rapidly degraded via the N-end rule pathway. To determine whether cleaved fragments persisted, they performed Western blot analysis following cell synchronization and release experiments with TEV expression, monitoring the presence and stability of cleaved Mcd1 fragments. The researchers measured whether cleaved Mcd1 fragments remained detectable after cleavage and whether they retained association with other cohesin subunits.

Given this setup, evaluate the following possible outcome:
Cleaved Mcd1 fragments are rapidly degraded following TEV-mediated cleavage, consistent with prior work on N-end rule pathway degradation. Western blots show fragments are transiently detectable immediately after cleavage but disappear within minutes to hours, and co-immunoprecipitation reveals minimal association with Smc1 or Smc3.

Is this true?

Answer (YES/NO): NO